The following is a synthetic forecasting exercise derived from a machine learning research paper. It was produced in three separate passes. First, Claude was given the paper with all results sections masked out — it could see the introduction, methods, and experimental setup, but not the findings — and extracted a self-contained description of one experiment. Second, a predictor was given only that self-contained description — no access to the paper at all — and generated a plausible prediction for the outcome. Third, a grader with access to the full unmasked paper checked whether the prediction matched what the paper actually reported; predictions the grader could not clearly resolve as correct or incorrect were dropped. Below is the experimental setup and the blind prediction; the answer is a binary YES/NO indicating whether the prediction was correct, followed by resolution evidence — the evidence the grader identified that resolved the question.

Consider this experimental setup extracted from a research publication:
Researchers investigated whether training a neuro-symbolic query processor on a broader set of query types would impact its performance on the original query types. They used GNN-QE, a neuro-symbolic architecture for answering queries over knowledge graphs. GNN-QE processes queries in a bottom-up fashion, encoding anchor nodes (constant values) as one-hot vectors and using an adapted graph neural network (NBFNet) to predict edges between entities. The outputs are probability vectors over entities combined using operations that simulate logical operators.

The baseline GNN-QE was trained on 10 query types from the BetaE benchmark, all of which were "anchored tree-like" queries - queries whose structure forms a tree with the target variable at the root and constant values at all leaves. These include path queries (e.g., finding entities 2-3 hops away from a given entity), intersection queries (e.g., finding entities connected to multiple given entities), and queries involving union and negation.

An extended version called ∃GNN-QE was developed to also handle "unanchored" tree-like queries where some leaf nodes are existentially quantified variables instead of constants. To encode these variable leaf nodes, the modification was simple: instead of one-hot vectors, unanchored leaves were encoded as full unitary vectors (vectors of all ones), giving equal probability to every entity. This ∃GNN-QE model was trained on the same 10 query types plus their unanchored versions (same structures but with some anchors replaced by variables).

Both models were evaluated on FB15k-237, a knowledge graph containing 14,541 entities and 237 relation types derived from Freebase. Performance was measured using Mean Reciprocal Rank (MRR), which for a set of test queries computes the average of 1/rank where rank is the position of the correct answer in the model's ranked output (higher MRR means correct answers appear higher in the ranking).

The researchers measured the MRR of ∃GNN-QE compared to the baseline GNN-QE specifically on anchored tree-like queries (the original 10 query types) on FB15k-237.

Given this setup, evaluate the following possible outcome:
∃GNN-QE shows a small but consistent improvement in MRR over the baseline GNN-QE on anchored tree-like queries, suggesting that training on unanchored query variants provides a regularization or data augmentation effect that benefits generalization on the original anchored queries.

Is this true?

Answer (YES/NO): NO